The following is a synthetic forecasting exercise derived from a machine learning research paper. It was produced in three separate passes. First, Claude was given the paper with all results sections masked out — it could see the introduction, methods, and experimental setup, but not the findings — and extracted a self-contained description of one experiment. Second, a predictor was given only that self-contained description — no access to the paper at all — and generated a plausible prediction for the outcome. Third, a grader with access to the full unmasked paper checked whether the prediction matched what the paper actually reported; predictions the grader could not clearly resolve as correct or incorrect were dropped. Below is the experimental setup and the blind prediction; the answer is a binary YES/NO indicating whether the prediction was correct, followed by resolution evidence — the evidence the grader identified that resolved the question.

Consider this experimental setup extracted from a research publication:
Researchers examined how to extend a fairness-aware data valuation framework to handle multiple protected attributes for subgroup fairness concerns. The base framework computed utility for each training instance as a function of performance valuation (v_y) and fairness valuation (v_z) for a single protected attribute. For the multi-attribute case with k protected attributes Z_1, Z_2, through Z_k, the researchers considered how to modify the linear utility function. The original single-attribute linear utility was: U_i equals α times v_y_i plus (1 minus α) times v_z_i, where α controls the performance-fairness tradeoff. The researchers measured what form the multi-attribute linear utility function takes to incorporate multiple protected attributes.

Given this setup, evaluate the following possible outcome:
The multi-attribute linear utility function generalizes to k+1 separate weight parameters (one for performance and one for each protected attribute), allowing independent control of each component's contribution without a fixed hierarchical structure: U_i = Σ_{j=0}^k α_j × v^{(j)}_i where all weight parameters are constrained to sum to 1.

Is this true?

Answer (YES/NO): NO